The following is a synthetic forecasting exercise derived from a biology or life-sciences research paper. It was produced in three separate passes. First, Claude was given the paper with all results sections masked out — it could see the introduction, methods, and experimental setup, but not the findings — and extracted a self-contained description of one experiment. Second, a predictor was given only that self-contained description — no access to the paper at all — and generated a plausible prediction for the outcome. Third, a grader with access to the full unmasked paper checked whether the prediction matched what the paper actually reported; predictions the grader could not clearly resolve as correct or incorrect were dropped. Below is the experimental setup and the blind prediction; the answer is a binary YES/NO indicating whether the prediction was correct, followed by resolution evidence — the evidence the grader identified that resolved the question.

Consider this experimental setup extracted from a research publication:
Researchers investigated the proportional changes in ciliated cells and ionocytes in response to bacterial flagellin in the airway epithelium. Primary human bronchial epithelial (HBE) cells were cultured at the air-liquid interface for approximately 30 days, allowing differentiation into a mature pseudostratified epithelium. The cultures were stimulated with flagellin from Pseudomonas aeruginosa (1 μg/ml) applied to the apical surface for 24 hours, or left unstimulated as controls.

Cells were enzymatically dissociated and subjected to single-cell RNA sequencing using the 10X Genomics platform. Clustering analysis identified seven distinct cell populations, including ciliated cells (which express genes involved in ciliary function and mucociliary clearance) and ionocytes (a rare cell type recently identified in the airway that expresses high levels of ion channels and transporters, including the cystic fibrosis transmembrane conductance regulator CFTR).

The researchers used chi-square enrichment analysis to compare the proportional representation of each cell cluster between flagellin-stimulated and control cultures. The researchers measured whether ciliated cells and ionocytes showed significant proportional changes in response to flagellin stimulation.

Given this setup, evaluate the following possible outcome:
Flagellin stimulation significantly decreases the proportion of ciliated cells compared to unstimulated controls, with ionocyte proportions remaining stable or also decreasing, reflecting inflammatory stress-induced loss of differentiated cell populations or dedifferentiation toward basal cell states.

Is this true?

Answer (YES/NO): NO